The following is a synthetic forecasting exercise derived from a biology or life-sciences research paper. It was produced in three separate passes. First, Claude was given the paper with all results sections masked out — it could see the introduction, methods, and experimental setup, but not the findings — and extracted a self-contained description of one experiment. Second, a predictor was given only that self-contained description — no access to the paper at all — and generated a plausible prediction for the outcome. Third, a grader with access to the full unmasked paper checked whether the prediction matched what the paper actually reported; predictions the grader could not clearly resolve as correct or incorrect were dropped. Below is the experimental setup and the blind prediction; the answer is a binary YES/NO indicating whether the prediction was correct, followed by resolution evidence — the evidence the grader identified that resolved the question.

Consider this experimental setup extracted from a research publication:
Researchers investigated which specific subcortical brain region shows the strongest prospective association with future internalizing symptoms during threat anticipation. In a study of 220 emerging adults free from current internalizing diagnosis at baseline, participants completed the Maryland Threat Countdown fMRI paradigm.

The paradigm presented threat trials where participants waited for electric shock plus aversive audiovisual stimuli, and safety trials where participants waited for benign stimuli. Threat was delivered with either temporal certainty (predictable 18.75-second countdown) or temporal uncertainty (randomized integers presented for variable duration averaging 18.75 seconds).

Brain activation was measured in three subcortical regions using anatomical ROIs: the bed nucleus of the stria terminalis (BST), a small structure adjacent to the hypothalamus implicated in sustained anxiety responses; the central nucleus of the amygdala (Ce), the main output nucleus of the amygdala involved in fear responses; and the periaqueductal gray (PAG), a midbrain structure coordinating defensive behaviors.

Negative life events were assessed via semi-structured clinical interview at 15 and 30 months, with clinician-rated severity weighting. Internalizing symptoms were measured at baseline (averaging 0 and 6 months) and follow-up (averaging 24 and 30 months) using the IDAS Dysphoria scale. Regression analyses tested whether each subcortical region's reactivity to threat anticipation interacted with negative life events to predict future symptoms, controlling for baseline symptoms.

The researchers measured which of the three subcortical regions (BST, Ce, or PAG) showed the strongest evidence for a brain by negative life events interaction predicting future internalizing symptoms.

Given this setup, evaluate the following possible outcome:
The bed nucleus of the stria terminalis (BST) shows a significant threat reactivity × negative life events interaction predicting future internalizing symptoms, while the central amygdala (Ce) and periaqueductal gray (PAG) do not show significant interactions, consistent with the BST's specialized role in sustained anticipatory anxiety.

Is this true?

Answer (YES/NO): NO